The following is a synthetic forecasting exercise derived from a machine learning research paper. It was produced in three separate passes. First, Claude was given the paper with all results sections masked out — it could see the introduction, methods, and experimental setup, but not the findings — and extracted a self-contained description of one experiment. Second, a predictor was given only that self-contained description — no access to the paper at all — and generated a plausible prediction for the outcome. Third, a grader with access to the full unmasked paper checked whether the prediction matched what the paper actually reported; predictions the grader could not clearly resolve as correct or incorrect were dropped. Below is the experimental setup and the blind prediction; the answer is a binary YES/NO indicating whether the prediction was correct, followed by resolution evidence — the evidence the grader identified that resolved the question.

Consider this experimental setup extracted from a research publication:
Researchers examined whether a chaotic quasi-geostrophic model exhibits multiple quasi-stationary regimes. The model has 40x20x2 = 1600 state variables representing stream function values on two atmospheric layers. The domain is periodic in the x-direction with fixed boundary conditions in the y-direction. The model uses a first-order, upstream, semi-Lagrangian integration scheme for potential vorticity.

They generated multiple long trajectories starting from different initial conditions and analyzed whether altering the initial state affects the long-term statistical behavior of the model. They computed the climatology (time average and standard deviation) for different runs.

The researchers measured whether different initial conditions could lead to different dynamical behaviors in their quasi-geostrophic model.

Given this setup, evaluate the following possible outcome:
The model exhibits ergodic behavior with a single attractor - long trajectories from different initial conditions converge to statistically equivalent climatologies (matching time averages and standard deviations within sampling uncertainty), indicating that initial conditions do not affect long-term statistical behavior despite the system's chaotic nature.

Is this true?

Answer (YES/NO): NO